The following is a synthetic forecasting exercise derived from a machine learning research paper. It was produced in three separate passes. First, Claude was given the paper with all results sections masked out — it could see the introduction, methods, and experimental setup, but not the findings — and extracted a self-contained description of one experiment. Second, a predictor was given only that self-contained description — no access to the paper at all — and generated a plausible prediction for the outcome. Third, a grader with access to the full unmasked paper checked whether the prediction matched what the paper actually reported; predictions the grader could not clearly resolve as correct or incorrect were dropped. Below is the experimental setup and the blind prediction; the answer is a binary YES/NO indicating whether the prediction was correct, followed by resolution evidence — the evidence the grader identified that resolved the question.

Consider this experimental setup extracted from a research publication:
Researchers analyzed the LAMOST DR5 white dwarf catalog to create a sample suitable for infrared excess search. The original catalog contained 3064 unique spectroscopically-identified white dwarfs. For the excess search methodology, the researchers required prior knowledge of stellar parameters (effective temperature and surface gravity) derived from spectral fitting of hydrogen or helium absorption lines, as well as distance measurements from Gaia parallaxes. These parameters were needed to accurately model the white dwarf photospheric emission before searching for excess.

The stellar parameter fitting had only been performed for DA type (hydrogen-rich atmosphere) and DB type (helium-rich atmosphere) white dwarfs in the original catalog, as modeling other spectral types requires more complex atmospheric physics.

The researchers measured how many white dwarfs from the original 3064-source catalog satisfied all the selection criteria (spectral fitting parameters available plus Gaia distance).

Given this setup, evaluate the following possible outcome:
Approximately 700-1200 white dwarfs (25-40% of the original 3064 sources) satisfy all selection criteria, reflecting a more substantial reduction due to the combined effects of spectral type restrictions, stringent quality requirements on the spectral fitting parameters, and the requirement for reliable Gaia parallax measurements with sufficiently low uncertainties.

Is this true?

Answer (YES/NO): YES